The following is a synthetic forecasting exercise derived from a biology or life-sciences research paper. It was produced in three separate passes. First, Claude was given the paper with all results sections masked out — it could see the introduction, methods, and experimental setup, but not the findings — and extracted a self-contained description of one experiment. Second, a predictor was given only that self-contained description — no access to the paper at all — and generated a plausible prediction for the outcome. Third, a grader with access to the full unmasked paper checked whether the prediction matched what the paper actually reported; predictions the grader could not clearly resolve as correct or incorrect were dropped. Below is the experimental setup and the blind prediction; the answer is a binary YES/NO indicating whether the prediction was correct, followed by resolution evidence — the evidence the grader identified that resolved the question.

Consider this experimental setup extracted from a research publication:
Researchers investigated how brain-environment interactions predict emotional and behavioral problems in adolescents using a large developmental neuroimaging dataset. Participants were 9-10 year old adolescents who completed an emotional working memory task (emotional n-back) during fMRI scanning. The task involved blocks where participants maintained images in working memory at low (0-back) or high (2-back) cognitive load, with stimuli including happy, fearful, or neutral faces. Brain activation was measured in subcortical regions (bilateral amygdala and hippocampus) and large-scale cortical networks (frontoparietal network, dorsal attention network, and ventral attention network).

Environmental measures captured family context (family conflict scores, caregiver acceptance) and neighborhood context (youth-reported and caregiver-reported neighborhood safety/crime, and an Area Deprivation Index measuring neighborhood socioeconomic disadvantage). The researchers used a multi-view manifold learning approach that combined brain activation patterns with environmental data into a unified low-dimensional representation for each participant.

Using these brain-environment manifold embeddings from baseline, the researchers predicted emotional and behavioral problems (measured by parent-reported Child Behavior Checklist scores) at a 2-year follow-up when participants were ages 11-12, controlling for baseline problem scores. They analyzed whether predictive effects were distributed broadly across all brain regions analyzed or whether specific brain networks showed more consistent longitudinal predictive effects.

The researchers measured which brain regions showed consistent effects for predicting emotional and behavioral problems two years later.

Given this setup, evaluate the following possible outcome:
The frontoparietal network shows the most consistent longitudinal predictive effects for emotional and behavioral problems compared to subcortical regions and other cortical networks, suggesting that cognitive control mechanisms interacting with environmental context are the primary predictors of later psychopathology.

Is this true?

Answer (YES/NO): NO